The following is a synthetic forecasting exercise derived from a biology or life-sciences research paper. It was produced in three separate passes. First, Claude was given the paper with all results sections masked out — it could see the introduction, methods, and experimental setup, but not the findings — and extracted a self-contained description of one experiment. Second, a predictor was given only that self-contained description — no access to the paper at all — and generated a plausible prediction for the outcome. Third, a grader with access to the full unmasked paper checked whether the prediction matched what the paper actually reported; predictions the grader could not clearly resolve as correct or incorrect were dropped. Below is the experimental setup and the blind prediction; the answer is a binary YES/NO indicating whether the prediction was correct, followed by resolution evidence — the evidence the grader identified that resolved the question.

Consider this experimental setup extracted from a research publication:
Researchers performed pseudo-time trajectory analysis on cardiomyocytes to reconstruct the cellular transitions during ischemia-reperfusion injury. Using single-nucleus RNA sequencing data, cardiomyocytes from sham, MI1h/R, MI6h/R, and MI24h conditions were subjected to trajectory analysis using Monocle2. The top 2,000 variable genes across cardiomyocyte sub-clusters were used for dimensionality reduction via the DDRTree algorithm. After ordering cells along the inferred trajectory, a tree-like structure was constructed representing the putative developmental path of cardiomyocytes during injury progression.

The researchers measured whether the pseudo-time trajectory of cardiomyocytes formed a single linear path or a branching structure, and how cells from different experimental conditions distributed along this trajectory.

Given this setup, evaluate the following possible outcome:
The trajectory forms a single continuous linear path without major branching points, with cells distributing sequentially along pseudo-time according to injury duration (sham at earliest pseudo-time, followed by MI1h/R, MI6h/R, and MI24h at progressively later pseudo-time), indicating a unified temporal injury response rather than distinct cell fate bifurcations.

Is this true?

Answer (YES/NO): NO